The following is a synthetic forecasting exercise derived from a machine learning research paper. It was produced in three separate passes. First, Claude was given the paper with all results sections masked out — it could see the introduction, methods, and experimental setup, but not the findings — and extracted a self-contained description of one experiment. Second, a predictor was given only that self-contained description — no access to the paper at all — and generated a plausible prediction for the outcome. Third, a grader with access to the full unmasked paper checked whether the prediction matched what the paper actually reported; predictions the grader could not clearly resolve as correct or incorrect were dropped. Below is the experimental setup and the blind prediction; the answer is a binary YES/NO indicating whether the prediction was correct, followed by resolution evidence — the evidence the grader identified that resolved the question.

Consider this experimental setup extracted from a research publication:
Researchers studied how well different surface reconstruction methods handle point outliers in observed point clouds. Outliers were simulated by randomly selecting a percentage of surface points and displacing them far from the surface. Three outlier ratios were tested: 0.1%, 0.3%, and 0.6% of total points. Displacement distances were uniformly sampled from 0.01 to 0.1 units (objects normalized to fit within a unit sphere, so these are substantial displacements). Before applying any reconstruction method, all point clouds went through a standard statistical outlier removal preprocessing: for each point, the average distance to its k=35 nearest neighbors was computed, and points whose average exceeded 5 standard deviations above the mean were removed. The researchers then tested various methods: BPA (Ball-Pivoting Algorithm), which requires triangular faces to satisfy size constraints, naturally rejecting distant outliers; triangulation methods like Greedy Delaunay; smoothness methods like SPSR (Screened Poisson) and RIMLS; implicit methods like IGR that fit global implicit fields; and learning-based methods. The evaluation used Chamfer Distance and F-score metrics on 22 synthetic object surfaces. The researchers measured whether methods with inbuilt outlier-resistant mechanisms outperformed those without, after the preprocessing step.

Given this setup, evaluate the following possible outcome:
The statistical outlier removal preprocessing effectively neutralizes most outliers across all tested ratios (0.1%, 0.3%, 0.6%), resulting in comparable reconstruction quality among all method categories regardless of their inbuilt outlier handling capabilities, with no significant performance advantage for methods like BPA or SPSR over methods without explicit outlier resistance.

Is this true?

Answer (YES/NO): NO